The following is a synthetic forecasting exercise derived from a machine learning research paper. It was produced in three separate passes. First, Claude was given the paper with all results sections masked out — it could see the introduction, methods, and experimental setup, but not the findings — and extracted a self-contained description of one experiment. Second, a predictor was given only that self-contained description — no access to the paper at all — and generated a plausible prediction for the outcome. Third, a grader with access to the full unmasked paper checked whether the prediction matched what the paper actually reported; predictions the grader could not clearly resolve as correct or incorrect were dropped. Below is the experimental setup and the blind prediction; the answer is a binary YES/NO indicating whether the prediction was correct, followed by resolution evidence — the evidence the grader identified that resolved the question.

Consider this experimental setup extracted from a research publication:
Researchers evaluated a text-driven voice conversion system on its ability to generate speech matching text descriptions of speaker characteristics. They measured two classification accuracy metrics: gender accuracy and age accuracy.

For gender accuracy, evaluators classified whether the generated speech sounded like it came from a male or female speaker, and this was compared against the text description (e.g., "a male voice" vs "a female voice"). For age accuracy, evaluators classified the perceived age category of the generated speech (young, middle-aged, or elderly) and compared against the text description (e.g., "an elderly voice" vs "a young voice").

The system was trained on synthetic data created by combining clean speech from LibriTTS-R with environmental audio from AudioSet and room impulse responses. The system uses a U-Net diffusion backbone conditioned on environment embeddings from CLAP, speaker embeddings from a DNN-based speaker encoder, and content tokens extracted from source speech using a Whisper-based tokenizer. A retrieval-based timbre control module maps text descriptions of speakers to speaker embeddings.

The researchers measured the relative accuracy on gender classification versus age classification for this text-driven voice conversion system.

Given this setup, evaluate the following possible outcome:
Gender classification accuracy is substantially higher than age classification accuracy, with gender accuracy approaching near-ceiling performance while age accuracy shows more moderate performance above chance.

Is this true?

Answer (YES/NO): NO